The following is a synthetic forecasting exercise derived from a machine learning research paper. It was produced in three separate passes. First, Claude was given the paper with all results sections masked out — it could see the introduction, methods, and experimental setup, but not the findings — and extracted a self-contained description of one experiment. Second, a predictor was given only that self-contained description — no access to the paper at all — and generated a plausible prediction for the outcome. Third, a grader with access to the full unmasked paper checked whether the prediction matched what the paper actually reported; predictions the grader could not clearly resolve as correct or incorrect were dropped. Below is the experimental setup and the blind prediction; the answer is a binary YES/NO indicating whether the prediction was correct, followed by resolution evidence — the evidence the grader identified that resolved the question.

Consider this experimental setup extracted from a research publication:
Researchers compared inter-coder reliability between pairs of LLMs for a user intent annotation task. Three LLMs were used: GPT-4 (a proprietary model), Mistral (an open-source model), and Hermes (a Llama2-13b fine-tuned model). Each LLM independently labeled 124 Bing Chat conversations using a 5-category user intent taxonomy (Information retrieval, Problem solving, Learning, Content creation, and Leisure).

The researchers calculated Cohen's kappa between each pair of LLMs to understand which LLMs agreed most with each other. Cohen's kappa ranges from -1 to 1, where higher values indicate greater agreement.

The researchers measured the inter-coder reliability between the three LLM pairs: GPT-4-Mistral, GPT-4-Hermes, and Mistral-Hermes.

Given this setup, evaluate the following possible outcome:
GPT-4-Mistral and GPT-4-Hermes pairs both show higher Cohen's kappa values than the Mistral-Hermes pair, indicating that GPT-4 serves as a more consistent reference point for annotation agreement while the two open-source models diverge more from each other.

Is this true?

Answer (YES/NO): NO